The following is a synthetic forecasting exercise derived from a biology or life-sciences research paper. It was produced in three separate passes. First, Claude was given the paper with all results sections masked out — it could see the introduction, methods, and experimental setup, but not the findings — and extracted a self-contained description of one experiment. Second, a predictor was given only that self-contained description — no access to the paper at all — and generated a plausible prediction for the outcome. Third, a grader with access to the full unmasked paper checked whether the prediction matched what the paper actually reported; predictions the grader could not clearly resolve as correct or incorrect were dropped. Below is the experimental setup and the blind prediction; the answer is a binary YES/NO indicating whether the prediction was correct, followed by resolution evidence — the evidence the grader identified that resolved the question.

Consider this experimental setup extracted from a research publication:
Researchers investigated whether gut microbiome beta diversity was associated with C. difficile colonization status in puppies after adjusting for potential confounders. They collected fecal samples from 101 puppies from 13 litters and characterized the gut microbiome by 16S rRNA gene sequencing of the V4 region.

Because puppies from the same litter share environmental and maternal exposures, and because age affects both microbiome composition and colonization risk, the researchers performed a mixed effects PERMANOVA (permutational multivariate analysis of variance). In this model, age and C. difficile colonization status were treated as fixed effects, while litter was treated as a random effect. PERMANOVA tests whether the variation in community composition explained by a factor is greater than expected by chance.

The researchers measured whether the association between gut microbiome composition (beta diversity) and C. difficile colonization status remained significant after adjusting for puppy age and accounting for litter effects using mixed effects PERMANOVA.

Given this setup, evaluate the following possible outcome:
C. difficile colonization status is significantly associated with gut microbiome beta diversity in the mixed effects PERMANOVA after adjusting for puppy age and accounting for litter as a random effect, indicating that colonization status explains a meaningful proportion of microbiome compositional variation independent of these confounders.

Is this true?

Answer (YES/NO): NO